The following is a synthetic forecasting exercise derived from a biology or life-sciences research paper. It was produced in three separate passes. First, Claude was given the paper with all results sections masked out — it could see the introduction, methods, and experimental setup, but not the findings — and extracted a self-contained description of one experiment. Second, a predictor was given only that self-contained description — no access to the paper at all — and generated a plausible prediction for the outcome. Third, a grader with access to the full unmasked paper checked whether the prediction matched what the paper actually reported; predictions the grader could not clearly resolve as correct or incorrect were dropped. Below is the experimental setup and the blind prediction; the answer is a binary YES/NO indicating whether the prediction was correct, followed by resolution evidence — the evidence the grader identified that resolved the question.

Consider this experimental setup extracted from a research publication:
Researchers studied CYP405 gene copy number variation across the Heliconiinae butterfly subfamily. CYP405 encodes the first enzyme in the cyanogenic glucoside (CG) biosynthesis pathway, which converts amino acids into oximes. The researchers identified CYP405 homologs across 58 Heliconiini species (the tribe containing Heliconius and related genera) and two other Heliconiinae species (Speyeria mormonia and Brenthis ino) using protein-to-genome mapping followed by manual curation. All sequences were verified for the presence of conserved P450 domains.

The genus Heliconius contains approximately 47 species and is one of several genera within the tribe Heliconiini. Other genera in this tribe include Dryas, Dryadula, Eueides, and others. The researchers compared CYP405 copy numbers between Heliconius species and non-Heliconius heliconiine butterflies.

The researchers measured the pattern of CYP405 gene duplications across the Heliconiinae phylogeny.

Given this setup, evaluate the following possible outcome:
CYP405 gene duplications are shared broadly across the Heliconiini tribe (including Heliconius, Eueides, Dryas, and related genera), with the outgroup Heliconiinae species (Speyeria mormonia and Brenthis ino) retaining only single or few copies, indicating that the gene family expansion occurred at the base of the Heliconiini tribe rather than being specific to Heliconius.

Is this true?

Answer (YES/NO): NO